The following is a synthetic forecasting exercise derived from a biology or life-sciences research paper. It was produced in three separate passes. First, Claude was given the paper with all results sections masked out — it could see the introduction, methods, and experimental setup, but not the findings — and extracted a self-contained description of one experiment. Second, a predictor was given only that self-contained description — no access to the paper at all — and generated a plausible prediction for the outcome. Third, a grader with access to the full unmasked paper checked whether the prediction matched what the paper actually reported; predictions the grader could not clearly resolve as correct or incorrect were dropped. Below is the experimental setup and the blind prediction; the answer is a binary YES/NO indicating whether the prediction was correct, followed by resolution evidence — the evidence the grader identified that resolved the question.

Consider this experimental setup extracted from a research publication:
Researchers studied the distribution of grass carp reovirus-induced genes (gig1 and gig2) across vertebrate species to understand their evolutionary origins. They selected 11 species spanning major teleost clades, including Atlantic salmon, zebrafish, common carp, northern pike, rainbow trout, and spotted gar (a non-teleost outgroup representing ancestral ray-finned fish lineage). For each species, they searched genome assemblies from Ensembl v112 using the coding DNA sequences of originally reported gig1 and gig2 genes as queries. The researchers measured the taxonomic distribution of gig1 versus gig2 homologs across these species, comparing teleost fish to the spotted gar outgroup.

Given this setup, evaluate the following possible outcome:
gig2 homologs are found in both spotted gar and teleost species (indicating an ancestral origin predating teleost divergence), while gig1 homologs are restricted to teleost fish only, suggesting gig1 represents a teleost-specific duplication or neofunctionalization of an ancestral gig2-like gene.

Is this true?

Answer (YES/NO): YES